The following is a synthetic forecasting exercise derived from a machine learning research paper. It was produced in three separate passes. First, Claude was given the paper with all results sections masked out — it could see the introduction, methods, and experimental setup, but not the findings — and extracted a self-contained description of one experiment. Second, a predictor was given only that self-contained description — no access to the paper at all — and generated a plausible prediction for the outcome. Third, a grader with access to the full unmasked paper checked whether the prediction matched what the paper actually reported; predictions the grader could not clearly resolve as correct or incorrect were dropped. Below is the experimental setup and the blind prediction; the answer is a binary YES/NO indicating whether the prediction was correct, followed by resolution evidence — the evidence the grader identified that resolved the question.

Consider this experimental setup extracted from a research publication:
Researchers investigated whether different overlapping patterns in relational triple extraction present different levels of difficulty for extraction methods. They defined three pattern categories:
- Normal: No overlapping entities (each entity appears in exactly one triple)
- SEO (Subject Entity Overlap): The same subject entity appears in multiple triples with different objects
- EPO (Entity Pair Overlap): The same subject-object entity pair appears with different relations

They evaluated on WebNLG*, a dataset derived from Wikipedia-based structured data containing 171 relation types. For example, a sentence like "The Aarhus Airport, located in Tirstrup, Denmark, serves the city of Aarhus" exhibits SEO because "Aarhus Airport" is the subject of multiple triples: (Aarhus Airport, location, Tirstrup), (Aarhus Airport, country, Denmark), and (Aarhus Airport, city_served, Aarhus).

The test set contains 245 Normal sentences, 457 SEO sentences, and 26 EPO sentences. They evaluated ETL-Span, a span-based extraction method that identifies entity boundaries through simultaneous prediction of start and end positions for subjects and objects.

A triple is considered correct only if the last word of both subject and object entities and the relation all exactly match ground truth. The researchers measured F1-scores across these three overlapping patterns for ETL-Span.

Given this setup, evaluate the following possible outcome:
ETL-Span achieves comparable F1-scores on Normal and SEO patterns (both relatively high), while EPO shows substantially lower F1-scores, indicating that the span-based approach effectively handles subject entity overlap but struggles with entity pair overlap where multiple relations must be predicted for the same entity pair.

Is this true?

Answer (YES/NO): NO